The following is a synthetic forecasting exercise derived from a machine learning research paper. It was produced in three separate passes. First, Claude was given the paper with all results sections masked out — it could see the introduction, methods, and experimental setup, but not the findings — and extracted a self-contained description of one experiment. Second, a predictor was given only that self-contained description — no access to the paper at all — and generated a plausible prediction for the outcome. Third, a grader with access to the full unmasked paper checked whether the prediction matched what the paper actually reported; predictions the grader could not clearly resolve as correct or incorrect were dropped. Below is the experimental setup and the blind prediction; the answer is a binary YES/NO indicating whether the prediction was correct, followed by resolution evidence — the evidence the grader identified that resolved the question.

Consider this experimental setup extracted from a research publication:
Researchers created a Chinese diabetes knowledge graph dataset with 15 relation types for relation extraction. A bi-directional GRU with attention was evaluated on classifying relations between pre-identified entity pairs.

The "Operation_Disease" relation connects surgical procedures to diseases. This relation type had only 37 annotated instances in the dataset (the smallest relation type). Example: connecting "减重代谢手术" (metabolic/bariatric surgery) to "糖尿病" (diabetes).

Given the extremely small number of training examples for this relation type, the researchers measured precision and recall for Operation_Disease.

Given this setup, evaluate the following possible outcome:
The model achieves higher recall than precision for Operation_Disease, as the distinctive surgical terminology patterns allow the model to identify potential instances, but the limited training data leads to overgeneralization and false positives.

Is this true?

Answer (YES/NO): NO